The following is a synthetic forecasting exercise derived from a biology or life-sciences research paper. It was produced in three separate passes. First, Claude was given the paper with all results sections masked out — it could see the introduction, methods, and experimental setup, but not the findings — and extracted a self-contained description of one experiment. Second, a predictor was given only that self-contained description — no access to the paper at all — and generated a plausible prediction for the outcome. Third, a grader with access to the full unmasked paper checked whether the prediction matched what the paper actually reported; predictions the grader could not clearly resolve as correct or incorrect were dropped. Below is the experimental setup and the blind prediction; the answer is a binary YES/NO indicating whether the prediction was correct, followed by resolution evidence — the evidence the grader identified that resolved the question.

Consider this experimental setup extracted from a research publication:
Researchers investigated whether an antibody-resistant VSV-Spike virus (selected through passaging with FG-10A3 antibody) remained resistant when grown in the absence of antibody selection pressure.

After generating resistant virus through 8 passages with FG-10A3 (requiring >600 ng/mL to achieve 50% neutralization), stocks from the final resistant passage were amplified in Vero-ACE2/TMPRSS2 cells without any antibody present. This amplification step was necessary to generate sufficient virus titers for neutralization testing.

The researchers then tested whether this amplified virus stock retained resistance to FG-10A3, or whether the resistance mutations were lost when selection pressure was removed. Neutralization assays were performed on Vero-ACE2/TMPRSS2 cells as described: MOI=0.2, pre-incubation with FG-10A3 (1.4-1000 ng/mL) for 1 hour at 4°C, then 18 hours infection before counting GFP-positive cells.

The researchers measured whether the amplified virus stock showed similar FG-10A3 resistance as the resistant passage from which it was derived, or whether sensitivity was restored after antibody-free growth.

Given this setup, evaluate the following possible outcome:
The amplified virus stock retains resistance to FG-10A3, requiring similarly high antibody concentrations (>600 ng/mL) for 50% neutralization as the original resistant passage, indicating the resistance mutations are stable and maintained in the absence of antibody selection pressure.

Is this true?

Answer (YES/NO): YES